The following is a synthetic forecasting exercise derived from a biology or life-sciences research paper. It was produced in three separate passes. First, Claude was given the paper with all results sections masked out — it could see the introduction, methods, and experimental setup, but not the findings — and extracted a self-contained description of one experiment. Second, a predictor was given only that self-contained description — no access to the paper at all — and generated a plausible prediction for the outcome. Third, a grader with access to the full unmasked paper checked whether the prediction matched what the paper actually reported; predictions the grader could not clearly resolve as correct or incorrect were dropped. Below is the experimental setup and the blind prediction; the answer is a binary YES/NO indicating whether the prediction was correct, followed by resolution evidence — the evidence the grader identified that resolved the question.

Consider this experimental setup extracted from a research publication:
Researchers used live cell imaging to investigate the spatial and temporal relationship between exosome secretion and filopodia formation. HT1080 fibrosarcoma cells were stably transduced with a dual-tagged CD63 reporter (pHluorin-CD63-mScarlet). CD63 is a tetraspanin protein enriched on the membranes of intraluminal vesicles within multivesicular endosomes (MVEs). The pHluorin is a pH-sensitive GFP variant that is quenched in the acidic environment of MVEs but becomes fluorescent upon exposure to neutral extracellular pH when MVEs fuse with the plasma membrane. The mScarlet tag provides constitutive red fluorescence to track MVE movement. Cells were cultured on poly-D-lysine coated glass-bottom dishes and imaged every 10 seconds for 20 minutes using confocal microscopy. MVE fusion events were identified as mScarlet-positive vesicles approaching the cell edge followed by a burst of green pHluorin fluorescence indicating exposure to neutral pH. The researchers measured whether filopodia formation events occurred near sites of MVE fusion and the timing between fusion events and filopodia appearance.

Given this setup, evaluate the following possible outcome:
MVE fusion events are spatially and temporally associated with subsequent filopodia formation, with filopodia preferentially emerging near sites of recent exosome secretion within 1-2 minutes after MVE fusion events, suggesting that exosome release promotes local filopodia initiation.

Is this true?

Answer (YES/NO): YES